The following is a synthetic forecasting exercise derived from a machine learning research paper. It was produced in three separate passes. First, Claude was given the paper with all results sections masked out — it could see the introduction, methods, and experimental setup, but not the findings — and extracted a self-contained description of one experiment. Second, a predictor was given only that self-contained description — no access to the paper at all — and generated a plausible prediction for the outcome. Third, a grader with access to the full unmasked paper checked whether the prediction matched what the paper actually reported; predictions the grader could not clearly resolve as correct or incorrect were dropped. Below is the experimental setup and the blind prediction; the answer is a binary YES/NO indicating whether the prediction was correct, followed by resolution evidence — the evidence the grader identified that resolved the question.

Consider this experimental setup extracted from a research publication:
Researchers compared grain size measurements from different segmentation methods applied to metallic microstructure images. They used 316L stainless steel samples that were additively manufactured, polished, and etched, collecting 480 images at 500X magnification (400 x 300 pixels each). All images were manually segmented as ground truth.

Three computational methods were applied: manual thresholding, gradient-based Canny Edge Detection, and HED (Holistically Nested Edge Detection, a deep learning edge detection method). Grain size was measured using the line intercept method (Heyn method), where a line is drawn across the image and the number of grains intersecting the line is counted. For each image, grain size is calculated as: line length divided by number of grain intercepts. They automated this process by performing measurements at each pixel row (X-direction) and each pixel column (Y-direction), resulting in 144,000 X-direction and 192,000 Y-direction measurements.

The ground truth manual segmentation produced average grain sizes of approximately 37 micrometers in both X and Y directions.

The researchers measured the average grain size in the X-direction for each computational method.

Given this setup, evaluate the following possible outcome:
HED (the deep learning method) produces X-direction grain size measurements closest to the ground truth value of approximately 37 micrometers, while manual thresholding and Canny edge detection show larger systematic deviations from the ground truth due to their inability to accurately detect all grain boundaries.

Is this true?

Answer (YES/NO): NO